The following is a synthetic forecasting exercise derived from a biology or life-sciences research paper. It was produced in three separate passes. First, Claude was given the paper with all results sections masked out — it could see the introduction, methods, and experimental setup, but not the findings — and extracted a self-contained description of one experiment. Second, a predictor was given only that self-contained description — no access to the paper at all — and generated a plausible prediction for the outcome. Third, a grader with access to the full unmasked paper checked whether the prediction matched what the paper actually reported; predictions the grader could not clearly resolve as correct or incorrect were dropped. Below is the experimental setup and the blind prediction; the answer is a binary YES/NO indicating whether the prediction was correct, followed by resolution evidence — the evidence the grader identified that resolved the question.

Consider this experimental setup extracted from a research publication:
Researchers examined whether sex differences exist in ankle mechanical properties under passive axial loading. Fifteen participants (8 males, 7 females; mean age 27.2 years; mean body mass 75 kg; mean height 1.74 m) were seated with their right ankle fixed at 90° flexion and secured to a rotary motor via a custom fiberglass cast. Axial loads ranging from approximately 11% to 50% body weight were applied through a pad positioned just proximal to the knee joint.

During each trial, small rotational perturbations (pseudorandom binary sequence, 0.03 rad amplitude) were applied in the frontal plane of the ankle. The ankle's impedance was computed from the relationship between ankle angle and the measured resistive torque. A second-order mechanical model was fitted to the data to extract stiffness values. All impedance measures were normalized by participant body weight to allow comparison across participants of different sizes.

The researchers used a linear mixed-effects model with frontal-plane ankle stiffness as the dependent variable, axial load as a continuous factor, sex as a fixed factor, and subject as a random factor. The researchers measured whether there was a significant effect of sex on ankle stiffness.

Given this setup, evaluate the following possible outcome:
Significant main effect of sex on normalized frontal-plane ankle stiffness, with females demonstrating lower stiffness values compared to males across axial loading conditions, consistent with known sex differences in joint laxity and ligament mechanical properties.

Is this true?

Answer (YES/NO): NO